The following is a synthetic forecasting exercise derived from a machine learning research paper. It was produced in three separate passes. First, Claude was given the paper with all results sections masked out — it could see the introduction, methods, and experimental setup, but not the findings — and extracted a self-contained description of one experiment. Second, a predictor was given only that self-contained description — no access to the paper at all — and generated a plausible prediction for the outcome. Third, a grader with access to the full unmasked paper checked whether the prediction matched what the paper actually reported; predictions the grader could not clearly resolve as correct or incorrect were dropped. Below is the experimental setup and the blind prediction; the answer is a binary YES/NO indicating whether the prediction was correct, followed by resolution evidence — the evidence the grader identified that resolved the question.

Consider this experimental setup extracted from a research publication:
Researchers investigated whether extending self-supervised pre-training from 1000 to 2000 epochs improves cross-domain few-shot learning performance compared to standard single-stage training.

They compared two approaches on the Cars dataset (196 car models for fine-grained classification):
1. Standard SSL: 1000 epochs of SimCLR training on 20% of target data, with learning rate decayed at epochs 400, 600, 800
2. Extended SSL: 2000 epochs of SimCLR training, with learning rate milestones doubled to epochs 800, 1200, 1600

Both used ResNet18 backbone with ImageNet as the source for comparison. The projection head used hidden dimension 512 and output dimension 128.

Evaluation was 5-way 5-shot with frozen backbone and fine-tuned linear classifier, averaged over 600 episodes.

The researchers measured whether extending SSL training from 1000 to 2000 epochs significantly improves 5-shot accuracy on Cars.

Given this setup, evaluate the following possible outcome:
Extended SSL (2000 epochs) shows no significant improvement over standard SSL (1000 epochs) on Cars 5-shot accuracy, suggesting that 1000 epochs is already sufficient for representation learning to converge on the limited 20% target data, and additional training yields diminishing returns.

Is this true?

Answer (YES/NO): YES